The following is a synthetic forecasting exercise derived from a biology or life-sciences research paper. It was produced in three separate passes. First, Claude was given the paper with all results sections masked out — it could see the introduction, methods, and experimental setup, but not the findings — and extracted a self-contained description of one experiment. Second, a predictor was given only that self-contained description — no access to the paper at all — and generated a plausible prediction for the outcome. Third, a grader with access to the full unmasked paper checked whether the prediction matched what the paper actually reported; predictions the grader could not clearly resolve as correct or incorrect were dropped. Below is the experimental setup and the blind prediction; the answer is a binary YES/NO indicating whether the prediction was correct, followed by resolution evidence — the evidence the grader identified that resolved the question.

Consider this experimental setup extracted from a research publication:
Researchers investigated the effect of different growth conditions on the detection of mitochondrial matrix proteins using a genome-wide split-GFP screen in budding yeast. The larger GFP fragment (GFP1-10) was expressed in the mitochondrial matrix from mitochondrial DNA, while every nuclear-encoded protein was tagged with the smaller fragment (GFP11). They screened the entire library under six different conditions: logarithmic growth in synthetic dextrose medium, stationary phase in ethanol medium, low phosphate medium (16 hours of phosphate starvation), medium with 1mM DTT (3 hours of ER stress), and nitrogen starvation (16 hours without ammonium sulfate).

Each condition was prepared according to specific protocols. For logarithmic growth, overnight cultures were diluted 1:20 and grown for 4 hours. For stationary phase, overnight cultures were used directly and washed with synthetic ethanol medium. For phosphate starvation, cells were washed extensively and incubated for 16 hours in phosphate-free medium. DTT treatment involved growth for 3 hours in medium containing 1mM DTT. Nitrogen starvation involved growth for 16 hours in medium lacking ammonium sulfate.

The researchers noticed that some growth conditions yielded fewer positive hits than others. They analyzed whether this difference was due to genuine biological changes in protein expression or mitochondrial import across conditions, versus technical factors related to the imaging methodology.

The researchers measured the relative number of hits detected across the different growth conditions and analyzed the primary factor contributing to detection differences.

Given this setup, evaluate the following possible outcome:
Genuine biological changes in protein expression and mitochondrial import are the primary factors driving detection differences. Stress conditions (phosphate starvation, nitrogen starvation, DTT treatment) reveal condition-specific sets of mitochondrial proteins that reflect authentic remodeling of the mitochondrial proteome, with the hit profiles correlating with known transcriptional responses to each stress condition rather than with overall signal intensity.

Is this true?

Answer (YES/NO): NO